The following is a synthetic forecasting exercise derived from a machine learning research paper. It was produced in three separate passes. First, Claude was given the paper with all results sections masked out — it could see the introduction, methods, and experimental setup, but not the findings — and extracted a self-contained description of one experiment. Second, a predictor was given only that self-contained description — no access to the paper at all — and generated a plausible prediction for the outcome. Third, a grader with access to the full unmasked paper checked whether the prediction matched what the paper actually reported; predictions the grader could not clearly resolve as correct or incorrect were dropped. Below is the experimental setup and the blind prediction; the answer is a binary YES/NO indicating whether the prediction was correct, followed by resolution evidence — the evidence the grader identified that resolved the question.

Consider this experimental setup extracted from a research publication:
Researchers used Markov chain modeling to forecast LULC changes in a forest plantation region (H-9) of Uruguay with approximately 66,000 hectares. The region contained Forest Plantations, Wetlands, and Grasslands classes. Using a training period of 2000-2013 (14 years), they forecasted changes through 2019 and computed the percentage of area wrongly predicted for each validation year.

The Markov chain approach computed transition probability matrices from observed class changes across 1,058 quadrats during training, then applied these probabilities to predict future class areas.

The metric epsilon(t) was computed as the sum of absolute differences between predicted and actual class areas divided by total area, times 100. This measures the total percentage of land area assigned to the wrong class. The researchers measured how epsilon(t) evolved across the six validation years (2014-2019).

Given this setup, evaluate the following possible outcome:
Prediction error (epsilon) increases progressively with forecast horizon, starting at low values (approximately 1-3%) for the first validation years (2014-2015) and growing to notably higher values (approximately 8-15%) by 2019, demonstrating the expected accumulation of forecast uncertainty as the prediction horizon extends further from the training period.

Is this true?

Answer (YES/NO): NO